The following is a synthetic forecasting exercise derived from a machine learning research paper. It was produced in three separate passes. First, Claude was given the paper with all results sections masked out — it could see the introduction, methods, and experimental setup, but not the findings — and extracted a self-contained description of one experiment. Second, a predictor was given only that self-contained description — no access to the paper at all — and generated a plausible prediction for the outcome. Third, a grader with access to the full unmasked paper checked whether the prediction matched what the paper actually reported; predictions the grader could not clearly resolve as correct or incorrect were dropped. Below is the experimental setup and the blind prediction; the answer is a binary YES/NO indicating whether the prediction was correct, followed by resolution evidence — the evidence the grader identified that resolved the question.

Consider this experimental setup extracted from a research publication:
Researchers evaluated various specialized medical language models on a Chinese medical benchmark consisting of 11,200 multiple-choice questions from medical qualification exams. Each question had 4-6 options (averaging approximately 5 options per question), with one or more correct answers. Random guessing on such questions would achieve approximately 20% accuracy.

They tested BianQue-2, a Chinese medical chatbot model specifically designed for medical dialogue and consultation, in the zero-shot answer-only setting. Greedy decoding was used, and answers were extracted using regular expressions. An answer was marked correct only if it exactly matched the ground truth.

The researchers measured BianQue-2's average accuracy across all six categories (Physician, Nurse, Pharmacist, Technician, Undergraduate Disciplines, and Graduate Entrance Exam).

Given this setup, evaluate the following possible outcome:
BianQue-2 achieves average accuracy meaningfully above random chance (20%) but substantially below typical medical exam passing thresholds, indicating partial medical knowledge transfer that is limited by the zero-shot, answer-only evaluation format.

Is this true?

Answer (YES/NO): NO